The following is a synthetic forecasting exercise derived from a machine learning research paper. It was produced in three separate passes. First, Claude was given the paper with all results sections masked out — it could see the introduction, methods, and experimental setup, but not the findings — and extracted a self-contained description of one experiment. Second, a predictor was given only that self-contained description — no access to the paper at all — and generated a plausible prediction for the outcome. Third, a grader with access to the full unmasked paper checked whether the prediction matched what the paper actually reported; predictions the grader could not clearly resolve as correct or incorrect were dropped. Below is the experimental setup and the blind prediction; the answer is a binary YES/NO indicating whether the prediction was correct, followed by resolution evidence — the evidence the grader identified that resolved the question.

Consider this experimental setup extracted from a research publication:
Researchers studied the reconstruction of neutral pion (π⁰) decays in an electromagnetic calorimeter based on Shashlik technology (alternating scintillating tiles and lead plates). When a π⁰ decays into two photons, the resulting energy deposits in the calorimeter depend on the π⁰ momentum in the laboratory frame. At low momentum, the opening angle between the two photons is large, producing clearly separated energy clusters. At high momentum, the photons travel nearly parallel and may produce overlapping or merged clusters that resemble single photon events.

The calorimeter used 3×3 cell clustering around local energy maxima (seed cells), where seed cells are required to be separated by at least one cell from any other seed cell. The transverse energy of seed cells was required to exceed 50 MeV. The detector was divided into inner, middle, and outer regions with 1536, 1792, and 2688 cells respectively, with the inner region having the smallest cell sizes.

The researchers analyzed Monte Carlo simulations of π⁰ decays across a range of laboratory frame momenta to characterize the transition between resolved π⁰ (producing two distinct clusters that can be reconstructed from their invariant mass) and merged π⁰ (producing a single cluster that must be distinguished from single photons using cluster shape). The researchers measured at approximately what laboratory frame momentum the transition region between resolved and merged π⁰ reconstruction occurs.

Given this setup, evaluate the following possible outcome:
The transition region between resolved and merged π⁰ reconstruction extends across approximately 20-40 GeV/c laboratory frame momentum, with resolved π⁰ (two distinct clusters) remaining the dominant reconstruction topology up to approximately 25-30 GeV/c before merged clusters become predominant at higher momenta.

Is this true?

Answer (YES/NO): NO